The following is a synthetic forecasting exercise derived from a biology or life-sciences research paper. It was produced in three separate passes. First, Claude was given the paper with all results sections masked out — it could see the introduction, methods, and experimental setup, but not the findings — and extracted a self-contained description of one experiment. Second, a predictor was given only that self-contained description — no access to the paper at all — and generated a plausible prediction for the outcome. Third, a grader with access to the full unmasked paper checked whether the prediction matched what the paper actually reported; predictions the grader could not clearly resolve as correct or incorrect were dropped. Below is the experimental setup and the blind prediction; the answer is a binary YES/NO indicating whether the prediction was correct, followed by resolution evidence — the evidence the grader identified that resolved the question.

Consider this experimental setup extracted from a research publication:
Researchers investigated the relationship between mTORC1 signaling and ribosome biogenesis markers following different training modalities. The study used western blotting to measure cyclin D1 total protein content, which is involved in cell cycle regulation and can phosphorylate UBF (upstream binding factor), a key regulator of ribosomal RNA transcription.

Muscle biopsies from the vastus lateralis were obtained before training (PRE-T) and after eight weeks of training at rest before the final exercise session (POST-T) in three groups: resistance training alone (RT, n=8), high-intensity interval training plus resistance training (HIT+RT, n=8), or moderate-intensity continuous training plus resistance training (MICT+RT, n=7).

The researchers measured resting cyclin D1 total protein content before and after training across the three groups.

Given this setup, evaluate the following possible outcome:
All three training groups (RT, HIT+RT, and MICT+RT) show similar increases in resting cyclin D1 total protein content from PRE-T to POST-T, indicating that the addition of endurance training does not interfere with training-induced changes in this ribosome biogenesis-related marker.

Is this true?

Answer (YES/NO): NO